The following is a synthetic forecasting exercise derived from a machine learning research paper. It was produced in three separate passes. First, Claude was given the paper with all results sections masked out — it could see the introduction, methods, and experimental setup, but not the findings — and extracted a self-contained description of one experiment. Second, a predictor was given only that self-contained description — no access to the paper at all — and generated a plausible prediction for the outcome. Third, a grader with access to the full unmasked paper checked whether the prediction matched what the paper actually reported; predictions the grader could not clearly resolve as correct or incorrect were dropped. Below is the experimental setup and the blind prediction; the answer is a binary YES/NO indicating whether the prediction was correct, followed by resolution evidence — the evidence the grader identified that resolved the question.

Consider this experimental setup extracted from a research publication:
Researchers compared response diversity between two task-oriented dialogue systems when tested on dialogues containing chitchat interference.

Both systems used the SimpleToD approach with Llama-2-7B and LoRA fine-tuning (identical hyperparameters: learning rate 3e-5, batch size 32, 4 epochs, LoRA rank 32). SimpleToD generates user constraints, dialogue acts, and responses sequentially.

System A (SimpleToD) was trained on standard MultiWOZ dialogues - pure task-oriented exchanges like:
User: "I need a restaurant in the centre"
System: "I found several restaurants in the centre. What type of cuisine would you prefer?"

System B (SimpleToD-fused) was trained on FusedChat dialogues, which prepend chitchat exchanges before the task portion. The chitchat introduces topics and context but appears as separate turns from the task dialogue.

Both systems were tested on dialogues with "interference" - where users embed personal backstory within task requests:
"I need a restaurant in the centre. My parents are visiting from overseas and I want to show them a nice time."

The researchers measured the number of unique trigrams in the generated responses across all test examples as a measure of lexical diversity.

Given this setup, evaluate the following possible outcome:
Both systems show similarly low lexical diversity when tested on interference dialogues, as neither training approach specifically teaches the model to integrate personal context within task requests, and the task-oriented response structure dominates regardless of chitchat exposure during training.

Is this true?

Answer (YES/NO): NO